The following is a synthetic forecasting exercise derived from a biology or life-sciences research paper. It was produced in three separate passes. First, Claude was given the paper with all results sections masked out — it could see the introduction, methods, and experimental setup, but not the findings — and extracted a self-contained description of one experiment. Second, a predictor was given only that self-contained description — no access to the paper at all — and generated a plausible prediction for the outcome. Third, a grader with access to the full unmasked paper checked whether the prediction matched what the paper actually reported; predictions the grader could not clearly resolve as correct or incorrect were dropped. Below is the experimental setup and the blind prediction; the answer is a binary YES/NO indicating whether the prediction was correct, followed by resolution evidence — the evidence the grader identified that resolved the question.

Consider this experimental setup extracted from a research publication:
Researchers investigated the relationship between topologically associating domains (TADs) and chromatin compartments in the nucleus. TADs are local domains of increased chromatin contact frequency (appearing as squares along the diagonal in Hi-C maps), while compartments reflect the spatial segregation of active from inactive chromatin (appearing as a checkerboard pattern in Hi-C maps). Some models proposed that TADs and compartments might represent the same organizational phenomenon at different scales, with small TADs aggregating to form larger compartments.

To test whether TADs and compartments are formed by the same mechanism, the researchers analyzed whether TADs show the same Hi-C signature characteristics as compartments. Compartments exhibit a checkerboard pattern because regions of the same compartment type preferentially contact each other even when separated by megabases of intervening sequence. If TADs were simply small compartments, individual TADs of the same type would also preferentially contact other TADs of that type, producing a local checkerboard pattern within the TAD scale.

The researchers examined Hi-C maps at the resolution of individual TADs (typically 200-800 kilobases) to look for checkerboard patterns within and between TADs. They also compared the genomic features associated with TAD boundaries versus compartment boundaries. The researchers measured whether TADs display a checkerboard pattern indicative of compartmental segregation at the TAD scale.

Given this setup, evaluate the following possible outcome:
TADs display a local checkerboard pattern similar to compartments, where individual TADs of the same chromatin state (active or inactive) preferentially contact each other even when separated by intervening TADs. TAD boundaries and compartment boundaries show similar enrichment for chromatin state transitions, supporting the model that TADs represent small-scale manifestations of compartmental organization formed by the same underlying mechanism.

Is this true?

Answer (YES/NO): NO